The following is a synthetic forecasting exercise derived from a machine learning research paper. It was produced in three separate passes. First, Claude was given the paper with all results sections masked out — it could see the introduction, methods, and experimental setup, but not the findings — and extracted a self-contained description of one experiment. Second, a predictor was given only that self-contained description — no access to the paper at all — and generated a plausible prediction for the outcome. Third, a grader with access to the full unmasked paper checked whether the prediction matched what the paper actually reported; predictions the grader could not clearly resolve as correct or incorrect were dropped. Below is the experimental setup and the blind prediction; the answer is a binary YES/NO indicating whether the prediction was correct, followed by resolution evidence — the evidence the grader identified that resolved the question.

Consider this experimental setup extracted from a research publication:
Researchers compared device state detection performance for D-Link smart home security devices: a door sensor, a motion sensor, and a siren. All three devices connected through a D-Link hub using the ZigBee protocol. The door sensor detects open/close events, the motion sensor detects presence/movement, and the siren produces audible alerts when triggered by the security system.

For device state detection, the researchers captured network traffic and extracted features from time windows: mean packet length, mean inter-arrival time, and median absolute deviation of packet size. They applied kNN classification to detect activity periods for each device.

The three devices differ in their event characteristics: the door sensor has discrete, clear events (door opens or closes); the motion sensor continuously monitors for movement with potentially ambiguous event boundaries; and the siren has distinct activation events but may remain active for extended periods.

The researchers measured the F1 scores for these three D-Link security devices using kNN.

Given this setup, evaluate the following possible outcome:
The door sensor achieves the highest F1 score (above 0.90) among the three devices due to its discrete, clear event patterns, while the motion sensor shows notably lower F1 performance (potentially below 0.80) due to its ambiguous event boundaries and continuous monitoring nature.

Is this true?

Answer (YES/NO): YES